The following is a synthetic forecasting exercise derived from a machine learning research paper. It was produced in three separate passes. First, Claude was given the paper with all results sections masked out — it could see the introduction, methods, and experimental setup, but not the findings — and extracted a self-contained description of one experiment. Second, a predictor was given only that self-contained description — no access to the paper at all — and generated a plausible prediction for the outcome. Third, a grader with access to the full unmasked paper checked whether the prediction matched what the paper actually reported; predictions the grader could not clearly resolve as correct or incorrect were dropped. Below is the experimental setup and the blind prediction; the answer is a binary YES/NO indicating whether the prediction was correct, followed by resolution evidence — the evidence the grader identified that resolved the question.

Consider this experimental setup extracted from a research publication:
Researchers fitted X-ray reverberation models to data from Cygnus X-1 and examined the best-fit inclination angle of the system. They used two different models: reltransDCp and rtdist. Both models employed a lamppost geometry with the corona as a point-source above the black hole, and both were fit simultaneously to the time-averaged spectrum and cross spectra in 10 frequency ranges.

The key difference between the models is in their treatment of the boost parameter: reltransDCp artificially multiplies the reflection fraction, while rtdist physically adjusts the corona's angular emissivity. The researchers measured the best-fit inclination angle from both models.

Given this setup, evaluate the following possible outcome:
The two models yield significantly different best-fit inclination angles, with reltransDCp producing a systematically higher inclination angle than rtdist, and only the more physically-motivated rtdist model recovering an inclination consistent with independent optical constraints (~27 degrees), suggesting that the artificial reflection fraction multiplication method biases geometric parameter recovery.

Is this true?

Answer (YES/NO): NO